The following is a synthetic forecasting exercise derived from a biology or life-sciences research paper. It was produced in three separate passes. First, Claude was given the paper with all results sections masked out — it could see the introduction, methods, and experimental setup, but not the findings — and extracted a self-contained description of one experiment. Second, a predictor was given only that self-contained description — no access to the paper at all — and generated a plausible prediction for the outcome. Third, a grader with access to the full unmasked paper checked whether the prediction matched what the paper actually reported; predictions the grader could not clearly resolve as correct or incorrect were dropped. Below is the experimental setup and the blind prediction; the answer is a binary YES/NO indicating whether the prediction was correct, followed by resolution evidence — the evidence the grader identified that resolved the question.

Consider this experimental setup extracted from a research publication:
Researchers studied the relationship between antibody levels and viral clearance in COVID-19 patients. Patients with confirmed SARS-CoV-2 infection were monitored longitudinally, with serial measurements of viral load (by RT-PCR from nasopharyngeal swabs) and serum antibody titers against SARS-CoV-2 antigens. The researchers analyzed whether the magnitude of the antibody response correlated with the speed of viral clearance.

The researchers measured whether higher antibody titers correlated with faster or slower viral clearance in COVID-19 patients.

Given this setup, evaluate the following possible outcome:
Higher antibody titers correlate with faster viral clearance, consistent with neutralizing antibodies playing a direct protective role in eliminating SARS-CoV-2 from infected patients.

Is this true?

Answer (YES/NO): NO